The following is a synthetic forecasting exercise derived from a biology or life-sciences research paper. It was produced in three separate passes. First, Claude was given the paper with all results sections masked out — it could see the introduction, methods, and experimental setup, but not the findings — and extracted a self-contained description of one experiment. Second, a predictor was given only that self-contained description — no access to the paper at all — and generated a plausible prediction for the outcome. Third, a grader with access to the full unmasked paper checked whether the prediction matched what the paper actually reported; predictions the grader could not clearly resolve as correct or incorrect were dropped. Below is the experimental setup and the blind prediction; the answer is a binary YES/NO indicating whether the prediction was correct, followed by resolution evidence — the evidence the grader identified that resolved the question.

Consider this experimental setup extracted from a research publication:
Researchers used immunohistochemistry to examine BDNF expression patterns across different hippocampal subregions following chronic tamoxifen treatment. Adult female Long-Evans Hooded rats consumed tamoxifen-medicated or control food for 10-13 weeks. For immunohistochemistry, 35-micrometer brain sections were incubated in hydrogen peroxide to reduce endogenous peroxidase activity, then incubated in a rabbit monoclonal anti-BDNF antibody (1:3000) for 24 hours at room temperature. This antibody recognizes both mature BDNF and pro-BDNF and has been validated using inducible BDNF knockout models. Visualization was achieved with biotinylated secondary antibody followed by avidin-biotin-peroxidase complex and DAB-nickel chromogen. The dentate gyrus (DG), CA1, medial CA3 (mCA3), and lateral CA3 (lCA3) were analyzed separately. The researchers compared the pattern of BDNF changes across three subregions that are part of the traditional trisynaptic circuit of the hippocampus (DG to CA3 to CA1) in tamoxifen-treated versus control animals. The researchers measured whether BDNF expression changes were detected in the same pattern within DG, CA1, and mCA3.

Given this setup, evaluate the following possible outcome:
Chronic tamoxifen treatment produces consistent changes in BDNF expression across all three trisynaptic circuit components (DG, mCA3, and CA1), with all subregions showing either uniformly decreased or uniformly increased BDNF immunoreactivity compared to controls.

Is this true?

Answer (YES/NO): YES